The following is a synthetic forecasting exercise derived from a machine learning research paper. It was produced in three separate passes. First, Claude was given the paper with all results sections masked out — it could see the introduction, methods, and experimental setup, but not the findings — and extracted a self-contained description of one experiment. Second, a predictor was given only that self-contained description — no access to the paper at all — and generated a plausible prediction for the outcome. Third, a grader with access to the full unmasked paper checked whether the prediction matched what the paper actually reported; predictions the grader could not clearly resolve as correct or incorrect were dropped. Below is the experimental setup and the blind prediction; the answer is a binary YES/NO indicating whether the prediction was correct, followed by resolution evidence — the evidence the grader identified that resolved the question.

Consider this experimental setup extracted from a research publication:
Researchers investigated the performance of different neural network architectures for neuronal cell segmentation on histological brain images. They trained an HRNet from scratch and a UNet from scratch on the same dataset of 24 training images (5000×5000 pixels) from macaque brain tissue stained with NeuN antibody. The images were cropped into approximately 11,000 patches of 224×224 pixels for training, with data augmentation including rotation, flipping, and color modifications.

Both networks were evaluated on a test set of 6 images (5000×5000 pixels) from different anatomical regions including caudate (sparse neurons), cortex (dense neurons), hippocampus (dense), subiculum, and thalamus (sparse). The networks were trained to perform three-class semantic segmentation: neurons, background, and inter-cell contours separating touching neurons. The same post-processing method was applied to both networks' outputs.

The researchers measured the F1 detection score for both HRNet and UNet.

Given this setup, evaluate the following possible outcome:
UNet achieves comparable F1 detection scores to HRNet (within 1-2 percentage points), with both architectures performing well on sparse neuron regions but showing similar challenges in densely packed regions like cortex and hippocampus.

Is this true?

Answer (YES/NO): NO